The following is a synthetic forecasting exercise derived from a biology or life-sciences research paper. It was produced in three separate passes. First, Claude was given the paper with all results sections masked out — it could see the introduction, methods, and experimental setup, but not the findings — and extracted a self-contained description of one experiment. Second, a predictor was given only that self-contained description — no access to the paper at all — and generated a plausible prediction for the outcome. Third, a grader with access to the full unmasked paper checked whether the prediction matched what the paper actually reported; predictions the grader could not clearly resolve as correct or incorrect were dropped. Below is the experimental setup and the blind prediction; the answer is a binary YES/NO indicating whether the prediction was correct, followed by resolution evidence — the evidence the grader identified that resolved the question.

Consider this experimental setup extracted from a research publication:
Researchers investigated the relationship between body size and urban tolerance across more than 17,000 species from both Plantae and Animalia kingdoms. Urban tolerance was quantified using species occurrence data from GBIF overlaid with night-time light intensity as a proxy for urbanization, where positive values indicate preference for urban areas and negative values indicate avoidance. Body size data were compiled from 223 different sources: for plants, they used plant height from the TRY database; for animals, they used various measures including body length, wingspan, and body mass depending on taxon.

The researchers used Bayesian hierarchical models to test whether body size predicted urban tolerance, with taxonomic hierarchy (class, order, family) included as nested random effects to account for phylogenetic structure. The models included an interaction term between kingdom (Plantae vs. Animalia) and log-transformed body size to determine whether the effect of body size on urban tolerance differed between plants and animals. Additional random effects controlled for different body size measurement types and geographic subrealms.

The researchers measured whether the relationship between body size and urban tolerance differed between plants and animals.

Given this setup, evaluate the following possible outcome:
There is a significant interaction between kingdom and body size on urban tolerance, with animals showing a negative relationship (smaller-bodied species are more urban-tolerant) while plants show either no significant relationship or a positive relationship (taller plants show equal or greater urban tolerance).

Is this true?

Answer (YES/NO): NO